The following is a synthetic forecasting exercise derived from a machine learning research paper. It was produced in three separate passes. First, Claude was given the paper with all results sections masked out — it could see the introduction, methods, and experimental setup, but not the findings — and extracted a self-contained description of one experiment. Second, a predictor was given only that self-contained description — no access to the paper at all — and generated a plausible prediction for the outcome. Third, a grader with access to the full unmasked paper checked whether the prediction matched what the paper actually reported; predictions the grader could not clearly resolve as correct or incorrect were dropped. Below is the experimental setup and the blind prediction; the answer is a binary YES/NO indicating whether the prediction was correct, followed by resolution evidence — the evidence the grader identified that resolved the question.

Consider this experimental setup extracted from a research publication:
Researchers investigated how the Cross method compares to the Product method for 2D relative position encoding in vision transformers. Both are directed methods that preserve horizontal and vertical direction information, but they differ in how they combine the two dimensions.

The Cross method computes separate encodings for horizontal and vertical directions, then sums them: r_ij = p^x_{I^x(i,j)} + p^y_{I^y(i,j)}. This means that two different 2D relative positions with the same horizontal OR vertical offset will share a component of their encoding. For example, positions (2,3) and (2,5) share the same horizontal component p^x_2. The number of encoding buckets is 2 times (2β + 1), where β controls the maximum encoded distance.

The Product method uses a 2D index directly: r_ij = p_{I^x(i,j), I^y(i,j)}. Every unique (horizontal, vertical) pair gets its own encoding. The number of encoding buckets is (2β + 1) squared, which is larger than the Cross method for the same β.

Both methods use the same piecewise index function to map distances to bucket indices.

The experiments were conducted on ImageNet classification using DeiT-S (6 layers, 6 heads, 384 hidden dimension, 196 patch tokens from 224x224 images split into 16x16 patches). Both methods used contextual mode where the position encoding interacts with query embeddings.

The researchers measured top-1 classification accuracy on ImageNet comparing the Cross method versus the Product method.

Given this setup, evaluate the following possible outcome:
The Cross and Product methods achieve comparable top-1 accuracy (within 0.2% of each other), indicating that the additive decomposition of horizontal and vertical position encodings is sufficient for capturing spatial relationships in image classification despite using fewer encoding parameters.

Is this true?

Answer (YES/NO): YES